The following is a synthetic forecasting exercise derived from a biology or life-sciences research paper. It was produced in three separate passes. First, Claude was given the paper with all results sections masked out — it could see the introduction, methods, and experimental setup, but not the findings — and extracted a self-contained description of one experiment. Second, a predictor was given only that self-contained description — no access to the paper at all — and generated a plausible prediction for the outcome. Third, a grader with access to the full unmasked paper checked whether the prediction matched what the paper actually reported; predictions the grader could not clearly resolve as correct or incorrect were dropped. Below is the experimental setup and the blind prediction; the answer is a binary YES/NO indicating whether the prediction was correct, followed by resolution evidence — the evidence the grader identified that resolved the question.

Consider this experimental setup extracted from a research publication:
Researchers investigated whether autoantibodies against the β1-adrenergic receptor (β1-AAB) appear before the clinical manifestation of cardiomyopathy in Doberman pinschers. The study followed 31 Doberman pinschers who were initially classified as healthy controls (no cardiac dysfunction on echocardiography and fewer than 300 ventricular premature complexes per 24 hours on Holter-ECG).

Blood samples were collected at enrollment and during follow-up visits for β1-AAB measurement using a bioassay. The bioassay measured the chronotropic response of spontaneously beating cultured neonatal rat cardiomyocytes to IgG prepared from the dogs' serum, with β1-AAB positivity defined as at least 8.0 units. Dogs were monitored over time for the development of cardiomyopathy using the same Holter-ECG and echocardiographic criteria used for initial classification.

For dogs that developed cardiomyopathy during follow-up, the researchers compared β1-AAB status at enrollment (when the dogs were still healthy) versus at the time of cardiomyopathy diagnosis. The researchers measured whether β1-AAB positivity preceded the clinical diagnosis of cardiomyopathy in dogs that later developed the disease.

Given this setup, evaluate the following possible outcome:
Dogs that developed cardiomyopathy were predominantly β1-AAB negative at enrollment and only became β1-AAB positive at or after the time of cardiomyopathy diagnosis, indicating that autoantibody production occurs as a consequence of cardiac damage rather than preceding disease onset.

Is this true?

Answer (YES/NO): NO